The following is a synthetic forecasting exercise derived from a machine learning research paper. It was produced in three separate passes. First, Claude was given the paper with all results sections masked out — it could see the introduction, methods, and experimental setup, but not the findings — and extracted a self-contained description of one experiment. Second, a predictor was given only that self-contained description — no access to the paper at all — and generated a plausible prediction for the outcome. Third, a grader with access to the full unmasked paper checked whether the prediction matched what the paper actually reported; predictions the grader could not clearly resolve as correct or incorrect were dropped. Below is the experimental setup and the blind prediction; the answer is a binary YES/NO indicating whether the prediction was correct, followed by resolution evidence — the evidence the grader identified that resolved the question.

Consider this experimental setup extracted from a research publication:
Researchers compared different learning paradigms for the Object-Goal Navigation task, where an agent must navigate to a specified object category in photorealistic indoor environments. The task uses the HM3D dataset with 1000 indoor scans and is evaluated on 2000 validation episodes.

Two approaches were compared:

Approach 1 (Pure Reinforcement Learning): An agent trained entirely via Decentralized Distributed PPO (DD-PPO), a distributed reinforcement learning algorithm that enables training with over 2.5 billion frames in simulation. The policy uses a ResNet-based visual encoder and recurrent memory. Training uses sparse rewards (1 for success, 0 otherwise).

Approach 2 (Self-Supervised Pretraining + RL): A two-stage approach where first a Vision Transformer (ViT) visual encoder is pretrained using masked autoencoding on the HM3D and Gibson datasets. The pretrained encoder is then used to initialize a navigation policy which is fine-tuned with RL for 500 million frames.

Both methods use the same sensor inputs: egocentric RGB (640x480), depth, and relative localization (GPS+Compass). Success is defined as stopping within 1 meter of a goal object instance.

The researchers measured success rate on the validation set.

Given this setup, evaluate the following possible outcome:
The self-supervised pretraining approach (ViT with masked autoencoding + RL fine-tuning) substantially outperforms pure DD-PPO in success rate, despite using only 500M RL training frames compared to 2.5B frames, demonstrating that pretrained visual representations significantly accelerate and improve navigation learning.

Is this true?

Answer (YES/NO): YES